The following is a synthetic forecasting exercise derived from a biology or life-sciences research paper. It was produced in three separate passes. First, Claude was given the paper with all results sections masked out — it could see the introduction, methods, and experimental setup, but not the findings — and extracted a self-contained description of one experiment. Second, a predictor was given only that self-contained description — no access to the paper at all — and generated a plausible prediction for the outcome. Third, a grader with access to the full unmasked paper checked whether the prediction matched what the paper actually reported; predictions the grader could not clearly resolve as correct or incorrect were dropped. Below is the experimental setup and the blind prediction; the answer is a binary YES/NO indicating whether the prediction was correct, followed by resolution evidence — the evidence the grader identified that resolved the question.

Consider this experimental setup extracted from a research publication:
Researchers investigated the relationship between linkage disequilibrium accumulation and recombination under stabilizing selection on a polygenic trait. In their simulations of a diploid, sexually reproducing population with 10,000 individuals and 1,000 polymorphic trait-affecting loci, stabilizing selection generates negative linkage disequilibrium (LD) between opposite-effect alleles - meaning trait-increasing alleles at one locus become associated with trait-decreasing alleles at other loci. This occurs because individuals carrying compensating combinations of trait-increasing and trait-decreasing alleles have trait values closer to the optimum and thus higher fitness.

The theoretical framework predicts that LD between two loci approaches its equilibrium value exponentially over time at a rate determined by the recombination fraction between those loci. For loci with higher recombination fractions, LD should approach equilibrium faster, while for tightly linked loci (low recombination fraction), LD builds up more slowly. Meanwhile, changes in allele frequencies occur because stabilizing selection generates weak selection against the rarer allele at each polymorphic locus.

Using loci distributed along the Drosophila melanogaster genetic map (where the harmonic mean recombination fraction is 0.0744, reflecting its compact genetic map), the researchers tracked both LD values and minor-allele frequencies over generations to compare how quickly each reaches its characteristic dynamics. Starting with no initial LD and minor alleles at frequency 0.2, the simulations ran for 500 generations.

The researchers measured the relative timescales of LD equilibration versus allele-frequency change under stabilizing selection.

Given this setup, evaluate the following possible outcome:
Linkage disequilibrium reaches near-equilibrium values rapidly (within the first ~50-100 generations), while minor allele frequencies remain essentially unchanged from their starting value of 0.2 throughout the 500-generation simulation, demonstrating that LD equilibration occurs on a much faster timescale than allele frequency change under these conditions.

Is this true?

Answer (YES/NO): NO